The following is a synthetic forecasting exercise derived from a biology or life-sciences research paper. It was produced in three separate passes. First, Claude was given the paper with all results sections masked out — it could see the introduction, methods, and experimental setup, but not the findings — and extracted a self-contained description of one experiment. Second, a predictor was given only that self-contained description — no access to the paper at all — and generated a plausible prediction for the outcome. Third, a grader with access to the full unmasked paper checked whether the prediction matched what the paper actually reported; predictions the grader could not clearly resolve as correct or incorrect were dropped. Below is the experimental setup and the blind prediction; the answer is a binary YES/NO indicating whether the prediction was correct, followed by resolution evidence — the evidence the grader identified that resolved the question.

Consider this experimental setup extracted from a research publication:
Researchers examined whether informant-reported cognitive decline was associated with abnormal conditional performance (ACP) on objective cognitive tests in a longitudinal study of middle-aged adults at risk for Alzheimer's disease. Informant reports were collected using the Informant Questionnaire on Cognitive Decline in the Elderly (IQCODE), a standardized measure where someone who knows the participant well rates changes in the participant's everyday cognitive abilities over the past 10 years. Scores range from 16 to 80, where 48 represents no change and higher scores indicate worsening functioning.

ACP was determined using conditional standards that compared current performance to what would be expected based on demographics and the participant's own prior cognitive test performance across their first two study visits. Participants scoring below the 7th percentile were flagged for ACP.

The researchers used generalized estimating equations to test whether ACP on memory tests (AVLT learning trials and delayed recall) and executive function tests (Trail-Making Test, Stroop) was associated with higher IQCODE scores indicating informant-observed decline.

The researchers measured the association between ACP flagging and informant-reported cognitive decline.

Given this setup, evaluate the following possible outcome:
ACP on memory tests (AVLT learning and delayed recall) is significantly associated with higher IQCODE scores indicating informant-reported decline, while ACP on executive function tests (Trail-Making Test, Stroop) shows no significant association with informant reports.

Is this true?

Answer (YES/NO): NO